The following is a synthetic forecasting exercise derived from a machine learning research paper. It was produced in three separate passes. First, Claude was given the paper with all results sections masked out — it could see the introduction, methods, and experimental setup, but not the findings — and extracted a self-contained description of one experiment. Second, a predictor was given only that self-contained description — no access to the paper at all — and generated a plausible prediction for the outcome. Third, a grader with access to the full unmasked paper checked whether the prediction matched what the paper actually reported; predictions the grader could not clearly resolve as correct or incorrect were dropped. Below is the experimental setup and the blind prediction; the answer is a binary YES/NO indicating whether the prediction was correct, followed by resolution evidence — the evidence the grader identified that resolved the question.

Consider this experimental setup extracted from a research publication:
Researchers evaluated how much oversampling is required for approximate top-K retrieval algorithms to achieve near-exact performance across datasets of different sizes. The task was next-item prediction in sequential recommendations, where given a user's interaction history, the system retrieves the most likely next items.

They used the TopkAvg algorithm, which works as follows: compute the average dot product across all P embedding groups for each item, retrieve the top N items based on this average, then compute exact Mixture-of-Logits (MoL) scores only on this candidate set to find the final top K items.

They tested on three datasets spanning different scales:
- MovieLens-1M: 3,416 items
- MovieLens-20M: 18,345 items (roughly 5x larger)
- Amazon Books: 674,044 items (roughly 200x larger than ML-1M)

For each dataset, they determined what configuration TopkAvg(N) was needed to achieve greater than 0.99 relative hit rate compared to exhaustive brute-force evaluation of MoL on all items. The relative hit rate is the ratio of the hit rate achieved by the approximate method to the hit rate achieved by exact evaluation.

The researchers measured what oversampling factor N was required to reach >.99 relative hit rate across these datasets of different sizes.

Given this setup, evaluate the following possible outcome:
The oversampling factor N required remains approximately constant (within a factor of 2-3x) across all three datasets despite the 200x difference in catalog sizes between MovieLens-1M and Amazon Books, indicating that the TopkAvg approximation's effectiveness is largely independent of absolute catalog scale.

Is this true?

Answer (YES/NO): NO